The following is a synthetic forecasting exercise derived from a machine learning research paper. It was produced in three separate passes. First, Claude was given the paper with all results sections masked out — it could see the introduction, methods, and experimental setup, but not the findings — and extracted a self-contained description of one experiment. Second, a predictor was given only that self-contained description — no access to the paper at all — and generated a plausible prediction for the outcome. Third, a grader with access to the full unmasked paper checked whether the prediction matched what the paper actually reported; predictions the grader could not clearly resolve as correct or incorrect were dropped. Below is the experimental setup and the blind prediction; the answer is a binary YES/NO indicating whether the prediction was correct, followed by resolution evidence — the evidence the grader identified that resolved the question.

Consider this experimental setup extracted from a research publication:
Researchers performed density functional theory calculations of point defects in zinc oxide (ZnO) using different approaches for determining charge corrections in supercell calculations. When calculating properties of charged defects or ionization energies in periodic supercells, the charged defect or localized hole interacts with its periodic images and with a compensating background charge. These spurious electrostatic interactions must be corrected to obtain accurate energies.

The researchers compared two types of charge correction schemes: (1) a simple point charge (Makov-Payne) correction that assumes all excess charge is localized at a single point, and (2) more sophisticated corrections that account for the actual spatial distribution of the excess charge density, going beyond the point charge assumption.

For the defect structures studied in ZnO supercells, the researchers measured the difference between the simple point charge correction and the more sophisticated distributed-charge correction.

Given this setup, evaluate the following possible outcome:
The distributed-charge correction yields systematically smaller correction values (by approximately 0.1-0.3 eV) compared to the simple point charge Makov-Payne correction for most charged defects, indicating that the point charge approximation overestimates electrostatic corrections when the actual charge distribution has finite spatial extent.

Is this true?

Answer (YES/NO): NO